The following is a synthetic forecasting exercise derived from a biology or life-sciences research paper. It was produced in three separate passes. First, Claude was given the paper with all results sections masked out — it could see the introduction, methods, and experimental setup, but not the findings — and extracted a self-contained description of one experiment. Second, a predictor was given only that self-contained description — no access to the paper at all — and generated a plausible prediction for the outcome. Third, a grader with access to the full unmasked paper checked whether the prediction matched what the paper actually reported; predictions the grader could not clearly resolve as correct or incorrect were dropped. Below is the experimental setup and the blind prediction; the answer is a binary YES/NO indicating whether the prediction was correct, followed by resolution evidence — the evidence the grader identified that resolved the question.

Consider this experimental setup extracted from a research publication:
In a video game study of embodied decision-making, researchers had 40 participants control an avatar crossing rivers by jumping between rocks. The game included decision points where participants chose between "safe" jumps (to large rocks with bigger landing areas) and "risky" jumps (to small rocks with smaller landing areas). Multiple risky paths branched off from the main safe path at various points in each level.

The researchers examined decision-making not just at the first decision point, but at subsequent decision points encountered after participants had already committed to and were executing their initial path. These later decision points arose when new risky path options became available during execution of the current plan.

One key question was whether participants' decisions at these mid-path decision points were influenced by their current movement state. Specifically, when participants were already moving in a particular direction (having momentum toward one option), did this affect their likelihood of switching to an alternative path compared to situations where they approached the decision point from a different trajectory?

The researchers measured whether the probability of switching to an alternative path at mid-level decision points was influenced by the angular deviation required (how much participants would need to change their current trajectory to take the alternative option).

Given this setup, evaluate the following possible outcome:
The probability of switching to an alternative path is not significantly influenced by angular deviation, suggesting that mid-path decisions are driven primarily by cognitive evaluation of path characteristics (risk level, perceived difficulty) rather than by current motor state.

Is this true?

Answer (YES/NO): NO